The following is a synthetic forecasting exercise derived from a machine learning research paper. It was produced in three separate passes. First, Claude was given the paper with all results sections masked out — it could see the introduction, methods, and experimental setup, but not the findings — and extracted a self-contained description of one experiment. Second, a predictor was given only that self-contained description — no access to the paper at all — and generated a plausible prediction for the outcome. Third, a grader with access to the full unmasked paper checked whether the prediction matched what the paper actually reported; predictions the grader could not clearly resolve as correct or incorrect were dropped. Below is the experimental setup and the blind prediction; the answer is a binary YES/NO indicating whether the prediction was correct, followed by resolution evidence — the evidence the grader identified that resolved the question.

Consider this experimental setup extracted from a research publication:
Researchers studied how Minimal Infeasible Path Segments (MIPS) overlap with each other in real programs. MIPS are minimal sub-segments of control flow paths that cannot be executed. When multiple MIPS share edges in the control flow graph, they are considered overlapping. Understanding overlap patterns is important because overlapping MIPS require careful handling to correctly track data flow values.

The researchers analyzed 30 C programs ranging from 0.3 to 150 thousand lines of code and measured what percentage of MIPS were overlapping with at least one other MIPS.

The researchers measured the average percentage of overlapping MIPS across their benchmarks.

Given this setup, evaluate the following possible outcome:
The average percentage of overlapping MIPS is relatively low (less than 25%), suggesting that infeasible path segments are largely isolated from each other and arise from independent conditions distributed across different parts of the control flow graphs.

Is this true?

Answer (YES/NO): NO